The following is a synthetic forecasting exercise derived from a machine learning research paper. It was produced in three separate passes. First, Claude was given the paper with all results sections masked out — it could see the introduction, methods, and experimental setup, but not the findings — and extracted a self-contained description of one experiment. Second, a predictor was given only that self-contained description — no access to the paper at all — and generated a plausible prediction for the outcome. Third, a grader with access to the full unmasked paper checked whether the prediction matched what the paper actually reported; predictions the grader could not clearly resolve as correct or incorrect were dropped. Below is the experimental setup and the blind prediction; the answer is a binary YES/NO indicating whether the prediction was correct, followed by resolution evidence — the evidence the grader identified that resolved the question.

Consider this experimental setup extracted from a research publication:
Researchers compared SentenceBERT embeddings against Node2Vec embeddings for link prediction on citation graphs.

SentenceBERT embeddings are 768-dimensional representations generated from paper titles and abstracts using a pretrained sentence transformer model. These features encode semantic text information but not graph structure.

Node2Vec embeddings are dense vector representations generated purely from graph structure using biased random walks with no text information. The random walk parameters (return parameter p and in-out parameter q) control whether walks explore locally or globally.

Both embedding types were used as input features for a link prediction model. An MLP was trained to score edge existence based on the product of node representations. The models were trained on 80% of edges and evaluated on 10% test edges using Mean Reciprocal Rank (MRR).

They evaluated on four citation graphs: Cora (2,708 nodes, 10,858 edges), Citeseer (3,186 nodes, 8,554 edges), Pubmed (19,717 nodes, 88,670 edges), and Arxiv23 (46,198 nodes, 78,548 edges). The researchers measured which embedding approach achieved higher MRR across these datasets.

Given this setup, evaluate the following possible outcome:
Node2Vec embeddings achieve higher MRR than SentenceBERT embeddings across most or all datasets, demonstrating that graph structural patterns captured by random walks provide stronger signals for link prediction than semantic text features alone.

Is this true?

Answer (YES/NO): NO